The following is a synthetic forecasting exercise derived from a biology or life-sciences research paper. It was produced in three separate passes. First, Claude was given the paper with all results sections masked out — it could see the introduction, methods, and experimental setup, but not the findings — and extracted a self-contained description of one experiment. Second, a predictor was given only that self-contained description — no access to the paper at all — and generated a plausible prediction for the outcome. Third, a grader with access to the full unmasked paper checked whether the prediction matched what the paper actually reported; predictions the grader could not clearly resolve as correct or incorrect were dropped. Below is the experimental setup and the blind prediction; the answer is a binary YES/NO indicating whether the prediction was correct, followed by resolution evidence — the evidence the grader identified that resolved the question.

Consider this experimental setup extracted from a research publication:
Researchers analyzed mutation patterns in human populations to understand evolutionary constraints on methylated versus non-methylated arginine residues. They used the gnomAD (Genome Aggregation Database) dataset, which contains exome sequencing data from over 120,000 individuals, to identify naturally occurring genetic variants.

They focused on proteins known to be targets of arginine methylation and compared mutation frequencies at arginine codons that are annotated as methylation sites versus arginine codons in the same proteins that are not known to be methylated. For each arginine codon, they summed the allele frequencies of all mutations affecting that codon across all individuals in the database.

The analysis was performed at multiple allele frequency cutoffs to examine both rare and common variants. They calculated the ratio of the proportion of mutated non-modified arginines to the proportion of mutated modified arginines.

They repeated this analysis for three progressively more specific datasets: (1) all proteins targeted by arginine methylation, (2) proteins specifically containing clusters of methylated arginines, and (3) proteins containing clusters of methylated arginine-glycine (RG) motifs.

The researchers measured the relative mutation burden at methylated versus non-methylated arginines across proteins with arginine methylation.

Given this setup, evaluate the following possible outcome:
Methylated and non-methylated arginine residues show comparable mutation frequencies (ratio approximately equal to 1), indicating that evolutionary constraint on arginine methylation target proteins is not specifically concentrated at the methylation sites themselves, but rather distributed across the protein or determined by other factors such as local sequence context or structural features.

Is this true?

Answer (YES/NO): NO